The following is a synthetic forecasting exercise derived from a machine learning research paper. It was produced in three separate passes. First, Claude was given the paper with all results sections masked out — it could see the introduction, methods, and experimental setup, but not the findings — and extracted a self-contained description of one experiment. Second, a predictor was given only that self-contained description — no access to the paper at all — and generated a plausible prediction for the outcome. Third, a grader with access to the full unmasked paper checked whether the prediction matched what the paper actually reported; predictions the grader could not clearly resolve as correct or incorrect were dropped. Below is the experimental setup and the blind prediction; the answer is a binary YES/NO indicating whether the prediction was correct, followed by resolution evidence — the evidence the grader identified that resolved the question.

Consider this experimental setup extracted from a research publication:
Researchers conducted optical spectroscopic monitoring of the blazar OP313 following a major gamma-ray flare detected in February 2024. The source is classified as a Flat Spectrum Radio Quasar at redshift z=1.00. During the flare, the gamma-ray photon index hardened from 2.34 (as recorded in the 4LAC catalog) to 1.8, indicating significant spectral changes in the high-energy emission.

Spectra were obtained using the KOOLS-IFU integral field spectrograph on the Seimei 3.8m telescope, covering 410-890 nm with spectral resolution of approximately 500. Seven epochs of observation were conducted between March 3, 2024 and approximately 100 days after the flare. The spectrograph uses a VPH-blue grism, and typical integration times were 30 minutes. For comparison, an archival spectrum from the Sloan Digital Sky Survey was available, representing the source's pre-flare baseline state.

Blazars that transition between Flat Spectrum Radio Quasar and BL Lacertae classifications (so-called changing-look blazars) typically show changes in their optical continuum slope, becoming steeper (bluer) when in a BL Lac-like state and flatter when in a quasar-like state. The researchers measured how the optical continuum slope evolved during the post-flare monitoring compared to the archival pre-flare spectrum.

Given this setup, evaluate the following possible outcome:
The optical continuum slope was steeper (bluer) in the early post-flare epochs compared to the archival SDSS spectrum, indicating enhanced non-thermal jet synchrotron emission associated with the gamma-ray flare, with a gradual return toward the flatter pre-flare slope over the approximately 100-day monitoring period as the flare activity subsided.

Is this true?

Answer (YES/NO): YES